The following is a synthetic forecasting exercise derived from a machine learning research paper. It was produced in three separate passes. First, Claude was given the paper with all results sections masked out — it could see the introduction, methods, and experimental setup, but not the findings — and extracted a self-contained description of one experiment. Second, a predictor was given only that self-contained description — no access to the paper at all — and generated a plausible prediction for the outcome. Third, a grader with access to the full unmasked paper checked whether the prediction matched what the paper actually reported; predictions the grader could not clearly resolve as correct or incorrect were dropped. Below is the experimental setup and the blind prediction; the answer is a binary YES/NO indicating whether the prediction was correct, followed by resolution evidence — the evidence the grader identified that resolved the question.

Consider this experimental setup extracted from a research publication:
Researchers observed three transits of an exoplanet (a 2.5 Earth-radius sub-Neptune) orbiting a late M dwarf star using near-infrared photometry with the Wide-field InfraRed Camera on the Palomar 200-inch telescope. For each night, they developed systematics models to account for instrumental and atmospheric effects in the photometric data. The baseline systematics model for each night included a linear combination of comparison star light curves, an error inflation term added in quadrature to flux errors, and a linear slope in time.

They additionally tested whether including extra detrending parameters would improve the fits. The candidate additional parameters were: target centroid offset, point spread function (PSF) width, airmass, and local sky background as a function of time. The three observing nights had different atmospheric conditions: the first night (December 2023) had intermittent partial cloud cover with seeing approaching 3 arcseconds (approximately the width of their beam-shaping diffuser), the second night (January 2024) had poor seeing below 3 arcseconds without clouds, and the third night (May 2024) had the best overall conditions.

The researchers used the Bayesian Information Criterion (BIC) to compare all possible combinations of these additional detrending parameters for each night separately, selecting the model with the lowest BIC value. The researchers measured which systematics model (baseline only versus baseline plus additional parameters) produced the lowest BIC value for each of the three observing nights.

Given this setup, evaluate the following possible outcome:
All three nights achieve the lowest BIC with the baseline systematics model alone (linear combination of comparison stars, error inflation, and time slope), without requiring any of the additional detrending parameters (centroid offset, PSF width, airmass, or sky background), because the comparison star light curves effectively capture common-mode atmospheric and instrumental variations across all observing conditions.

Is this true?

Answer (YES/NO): NO